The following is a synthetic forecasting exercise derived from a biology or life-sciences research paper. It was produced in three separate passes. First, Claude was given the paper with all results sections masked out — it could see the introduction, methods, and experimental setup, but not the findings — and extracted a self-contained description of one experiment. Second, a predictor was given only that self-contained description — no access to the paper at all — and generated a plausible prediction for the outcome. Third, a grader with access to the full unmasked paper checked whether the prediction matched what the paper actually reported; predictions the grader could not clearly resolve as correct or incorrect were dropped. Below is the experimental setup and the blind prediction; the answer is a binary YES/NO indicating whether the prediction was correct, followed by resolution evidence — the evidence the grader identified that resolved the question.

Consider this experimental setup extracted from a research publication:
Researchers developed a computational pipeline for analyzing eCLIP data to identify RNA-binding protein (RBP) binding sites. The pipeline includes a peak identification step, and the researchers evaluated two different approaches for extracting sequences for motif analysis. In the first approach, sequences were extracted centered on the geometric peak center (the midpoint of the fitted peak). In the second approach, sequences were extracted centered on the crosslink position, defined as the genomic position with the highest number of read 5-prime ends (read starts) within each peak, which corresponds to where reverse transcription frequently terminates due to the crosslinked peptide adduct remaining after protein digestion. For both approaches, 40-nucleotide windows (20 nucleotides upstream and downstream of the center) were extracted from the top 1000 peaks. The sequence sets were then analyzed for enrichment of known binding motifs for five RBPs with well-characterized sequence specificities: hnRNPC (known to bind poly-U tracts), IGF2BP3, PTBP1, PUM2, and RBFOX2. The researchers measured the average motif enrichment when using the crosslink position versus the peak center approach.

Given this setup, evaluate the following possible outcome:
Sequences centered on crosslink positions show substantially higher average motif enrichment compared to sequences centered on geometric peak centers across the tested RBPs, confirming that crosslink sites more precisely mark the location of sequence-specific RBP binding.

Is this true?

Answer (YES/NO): NO